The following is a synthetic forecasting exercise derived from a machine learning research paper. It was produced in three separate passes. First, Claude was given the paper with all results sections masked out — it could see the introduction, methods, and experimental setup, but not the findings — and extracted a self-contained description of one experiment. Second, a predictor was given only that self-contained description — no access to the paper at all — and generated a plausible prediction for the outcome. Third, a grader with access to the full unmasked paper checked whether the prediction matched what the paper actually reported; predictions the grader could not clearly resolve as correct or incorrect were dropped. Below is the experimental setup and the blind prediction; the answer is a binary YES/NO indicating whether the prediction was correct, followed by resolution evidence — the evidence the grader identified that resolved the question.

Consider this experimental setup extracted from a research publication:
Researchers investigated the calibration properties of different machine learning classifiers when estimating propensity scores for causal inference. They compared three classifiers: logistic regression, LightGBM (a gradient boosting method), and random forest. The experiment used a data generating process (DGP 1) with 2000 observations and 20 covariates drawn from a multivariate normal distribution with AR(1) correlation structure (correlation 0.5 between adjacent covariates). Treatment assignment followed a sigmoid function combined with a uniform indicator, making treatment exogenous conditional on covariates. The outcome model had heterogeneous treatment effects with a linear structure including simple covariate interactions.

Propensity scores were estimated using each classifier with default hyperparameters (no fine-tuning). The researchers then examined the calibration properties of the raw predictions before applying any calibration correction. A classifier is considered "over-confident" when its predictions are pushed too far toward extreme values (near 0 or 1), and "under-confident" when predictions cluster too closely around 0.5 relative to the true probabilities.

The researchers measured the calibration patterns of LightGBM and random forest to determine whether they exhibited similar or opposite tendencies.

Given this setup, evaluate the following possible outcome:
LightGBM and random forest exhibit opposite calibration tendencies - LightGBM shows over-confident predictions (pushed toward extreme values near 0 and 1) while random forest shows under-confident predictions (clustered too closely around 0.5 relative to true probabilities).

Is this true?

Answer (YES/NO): YES